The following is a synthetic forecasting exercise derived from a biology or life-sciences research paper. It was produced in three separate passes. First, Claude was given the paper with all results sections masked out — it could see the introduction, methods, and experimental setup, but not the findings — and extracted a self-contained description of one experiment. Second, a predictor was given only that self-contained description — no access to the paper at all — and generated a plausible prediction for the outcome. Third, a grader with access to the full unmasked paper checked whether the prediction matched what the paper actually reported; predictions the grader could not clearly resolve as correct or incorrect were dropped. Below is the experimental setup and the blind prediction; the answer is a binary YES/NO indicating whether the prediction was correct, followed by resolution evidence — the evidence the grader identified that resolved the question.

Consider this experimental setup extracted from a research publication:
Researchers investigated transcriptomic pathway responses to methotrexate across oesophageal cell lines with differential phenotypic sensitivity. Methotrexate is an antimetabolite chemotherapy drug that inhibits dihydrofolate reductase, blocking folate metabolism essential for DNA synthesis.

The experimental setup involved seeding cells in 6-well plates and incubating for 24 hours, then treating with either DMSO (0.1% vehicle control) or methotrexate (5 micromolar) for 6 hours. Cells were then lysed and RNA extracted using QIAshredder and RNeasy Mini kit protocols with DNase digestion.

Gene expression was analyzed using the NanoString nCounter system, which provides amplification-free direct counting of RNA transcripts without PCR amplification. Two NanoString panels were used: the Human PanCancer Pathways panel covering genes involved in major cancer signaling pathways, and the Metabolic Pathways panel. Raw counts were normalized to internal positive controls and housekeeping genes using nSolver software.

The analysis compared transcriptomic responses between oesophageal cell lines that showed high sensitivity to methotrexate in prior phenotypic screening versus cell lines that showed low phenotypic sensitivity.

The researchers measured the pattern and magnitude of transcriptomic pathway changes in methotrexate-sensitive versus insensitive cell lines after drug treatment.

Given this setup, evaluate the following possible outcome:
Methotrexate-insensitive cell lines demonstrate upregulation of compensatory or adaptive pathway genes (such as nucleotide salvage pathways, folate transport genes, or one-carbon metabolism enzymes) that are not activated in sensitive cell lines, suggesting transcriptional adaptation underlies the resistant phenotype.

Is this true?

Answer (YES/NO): NO